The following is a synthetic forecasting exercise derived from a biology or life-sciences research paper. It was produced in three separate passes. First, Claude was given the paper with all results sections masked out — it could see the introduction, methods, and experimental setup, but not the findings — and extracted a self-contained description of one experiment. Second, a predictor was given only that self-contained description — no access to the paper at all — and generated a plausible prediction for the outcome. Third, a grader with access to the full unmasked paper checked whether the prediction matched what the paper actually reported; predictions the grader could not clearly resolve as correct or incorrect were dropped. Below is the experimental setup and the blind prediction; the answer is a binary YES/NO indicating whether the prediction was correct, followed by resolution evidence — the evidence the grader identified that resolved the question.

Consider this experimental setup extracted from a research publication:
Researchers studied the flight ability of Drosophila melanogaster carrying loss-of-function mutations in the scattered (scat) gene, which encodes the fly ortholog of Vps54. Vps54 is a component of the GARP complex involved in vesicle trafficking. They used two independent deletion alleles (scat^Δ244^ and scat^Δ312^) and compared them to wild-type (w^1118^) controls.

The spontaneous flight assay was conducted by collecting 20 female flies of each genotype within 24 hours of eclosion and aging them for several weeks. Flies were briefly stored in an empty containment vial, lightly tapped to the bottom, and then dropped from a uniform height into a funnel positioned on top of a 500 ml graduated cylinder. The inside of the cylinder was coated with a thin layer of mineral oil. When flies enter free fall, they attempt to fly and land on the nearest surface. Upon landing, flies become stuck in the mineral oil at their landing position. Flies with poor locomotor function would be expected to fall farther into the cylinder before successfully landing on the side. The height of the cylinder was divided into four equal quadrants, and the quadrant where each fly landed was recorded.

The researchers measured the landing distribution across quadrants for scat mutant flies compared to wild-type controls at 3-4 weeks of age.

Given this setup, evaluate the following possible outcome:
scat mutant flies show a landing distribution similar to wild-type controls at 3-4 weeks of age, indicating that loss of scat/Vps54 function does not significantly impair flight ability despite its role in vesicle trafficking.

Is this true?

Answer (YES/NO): NO